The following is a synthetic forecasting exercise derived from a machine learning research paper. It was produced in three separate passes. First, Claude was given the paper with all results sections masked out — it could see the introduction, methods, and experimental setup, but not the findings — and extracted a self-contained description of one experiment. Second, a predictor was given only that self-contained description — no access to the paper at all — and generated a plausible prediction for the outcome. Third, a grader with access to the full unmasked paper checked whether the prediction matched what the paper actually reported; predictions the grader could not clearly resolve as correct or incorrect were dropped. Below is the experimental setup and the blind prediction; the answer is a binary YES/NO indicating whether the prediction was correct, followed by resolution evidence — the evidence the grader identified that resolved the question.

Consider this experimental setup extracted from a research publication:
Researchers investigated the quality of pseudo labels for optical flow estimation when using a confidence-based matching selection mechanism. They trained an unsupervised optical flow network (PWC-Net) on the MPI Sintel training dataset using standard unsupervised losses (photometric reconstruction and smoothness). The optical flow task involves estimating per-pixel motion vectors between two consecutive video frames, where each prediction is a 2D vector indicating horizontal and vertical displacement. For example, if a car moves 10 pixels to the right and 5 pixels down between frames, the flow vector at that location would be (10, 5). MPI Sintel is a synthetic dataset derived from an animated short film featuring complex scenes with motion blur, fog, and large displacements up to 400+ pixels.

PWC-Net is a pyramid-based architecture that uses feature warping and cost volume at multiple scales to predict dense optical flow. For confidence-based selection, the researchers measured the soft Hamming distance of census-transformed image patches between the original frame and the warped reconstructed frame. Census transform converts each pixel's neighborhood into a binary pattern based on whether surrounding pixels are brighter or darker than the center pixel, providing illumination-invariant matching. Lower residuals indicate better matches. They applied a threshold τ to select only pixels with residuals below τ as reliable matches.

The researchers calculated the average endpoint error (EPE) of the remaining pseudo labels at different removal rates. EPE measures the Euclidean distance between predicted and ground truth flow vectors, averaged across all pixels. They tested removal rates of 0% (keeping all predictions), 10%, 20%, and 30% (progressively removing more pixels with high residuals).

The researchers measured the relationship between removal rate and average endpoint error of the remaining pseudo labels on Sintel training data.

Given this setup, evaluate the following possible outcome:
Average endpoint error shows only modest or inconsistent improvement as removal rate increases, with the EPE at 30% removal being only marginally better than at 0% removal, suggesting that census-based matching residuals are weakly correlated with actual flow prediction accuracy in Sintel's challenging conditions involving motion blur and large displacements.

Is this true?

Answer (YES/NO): NO